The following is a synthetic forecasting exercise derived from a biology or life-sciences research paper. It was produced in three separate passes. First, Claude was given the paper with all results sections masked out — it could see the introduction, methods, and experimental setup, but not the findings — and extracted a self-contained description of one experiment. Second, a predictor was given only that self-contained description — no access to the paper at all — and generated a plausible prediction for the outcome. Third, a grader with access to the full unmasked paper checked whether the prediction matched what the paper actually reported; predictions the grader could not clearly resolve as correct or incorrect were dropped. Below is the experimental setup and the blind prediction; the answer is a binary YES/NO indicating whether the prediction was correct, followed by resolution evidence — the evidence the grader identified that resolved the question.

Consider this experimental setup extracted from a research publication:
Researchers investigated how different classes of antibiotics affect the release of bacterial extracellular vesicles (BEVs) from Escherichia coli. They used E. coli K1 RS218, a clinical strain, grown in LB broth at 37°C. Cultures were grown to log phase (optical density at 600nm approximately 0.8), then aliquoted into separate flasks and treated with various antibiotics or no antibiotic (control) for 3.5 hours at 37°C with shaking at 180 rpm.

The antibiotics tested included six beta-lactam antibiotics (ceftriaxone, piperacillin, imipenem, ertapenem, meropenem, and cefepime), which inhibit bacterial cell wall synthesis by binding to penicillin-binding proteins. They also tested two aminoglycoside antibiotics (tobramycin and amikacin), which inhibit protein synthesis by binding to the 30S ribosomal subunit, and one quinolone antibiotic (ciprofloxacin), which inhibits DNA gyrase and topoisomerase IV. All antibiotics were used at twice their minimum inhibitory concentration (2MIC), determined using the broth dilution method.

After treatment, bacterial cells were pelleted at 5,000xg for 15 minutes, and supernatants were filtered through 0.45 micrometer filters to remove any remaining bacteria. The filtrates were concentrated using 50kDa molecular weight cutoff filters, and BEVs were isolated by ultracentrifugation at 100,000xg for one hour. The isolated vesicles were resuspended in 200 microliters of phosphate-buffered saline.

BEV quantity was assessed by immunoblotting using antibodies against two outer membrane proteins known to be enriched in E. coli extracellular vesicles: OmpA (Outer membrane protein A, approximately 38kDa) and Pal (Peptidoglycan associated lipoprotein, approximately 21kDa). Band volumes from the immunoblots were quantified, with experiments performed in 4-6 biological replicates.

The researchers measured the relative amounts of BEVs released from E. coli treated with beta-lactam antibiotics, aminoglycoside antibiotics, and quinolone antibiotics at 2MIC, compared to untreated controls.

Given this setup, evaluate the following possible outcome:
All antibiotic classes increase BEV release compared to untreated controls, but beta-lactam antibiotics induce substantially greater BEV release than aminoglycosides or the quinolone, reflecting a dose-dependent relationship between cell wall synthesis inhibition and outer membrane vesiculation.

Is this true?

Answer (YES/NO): NO